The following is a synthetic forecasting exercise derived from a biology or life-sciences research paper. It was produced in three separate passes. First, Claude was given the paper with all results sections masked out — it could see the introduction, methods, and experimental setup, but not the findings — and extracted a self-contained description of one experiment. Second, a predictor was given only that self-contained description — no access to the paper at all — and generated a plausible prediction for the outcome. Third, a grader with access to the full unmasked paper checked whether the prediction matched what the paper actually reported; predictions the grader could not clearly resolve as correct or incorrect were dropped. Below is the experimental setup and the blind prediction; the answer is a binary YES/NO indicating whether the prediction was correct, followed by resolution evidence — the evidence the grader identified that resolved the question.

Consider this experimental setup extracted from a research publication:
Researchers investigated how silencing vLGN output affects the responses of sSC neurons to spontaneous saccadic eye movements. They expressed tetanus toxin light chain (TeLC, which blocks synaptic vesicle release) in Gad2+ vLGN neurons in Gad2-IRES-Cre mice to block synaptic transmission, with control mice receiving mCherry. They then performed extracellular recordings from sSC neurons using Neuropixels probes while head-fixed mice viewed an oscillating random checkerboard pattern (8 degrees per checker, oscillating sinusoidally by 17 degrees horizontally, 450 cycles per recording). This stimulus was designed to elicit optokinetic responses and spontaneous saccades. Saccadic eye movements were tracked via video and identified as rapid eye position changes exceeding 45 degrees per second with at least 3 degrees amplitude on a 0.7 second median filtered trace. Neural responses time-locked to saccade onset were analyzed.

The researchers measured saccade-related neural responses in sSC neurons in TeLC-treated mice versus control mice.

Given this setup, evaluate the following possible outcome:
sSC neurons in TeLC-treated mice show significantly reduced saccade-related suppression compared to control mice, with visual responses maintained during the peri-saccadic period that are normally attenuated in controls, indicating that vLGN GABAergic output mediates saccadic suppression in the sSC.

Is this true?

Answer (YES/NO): YES